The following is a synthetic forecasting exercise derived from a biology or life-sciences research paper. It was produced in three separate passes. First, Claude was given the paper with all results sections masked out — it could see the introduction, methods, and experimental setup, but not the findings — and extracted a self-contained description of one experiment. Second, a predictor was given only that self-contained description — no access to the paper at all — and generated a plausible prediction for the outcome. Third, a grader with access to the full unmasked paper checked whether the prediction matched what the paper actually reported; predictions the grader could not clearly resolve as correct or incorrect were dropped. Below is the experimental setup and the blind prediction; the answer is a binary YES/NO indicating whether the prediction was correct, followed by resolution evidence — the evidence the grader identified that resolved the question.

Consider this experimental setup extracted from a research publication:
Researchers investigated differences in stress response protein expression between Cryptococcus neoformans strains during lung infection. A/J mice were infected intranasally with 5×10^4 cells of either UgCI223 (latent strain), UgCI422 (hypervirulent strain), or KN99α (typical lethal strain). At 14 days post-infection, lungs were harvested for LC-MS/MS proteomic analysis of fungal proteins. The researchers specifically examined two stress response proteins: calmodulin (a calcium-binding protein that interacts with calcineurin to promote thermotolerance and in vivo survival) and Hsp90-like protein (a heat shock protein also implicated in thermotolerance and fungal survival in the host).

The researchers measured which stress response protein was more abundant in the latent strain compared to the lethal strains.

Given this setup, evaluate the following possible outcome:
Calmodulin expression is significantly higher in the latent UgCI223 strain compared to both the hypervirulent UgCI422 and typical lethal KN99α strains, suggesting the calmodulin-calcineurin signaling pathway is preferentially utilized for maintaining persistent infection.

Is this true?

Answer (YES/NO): YES